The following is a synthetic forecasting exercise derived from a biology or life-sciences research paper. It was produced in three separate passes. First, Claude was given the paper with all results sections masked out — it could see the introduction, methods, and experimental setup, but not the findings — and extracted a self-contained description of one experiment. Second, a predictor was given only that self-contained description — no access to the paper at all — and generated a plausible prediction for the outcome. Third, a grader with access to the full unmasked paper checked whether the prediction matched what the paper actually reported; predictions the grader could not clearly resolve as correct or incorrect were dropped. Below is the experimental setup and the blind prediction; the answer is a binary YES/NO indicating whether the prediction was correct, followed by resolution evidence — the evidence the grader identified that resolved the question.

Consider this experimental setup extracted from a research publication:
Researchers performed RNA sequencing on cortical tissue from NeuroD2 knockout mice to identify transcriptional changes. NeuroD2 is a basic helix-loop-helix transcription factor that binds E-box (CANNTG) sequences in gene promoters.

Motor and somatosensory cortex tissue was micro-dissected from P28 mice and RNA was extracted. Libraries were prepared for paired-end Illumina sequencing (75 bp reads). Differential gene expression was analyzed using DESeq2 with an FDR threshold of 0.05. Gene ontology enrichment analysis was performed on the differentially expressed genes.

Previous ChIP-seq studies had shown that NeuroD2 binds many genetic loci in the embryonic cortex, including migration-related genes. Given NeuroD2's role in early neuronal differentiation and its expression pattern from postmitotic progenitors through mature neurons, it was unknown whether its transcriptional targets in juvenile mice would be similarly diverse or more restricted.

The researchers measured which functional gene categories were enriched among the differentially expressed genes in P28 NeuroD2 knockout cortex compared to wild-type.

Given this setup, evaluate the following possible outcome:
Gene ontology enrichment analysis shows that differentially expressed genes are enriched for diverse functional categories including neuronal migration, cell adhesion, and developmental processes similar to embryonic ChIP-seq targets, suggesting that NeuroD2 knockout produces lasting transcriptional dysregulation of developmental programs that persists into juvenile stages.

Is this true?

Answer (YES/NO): NO